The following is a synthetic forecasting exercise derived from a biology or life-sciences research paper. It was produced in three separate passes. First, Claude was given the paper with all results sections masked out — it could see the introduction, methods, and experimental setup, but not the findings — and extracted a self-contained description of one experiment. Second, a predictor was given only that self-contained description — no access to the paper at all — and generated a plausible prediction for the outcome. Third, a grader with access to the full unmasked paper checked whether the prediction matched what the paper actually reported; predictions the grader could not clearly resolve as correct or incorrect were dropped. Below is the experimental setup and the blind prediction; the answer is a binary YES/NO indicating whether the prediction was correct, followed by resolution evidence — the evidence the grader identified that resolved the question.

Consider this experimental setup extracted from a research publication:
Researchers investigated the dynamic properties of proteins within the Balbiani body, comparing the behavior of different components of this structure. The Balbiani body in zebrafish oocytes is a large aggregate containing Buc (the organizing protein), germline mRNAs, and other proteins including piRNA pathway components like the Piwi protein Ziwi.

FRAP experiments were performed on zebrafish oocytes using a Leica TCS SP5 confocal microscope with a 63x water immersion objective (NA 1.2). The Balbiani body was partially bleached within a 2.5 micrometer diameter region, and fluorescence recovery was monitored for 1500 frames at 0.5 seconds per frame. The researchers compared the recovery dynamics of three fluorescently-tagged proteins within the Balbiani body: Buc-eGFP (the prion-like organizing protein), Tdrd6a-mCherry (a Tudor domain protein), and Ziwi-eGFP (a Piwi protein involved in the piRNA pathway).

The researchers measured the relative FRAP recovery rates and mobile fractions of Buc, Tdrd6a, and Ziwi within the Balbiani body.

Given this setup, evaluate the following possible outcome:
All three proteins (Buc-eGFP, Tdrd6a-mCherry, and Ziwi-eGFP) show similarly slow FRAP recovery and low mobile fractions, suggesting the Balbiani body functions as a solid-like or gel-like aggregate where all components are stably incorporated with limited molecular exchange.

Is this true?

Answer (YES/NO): NO